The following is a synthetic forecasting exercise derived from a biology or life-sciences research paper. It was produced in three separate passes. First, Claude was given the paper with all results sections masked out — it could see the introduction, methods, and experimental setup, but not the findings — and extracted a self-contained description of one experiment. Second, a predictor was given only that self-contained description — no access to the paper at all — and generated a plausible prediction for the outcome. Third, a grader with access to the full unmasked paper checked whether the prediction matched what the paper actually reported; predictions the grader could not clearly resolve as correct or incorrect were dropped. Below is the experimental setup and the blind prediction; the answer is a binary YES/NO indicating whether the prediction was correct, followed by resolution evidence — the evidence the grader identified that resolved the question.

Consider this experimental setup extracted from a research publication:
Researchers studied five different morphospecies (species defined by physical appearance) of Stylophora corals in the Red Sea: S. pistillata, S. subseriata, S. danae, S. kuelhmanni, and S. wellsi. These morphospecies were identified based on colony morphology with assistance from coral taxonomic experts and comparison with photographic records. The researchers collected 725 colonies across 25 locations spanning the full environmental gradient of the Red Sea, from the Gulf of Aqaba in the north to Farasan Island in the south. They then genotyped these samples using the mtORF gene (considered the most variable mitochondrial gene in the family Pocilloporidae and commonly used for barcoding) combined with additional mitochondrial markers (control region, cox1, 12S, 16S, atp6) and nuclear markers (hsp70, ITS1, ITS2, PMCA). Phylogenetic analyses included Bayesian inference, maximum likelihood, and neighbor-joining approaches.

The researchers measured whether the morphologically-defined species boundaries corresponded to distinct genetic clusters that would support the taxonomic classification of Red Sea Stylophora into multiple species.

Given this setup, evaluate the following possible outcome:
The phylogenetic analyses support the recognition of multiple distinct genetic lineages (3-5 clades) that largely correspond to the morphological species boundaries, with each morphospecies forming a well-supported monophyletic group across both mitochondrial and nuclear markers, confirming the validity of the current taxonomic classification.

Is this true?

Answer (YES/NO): NO